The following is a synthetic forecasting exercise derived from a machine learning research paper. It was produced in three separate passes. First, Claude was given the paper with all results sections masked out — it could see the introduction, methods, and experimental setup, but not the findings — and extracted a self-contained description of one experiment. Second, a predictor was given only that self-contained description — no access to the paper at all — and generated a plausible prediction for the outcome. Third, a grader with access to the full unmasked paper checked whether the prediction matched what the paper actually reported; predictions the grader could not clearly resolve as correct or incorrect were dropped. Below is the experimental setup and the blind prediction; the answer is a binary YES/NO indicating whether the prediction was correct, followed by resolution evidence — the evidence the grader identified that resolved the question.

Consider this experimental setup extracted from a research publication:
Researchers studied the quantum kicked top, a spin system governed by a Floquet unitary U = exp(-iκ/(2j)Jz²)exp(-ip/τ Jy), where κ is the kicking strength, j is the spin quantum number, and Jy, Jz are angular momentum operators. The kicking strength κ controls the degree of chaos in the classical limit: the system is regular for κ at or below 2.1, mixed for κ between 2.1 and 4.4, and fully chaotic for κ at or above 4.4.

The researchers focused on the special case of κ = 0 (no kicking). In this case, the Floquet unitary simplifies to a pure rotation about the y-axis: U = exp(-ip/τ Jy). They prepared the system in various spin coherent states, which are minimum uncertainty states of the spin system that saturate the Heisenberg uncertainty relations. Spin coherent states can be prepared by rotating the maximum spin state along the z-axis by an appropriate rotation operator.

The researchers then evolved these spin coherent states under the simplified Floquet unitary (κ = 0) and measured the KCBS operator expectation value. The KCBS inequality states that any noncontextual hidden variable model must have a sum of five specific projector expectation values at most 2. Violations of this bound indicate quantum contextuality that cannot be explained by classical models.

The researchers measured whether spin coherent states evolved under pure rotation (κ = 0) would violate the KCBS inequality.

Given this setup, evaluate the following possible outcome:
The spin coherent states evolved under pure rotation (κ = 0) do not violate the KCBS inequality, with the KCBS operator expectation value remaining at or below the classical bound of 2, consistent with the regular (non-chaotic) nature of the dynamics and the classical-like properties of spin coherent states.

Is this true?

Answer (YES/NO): YES